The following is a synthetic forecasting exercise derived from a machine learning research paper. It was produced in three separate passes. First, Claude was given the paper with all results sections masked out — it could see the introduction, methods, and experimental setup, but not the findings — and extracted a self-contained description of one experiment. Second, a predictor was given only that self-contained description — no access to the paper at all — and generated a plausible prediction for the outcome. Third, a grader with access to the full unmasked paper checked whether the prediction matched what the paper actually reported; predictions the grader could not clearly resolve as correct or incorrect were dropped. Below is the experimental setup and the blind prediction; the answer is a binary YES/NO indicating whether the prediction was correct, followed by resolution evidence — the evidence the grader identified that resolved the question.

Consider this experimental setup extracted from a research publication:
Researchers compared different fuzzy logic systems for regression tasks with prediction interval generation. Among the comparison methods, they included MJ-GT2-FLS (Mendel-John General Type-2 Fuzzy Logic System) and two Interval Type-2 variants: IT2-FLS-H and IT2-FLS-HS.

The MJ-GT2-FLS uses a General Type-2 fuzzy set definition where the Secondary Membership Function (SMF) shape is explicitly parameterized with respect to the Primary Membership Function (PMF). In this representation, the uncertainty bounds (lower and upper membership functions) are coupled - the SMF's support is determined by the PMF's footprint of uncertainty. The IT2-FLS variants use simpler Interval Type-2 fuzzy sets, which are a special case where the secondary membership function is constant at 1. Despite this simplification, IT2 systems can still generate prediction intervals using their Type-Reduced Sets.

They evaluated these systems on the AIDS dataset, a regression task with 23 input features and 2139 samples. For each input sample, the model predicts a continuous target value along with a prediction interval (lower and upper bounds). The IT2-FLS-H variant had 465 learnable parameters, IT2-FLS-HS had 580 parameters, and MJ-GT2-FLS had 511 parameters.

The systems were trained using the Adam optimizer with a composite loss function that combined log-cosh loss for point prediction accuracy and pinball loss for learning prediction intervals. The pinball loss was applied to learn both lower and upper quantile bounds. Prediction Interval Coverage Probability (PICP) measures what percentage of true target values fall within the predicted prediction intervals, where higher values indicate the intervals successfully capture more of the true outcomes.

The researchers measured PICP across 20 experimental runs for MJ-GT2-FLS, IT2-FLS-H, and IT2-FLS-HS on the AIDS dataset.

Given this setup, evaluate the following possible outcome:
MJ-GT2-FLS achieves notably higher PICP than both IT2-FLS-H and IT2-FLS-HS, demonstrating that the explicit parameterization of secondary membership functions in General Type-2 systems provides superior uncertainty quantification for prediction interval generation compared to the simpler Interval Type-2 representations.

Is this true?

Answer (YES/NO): NO